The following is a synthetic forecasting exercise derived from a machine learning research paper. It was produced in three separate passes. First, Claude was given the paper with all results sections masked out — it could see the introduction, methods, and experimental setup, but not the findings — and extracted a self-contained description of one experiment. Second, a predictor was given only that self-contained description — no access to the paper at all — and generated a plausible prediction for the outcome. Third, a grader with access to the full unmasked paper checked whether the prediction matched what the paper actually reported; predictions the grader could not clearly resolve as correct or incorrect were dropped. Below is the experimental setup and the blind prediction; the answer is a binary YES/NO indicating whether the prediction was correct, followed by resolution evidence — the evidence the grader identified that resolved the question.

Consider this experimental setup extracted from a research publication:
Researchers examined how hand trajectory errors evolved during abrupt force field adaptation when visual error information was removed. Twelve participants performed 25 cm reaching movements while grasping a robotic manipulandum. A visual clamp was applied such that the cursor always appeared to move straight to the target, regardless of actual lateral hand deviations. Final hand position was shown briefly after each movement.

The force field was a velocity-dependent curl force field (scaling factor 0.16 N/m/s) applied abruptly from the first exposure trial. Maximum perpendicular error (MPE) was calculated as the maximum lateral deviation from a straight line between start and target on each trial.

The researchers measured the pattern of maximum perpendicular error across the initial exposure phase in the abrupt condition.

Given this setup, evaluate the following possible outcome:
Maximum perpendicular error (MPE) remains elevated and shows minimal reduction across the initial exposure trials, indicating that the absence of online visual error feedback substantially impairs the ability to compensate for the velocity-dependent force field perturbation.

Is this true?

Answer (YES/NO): NO